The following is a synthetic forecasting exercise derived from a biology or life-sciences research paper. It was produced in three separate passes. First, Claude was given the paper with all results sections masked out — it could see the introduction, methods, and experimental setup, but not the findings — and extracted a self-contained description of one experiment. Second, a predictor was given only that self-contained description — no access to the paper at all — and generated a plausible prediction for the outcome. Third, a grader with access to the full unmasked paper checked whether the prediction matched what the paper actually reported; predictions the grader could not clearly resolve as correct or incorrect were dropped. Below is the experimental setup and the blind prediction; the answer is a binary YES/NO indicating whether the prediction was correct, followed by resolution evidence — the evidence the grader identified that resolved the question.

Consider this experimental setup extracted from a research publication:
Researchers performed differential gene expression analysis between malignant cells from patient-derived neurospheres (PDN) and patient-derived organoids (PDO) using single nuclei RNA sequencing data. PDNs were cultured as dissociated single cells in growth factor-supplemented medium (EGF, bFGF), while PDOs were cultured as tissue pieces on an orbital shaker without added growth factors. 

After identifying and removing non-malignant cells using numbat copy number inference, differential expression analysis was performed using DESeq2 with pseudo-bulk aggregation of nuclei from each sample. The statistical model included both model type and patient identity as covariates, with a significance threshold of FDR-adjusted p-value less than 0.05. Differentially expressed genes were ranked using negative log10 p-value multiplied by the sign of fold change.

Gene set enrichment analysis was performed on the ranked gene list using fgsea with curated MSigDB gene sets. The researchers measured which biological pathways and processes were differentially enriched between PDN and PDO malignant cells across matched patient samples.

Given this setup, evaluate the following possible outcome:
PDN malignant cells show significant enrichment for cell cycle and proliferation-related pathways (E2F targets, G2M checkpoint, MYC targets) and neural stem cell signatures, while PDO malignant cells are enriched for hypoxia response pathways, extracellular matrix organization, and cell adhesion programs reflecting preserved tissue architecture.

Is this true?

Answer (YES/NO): NO